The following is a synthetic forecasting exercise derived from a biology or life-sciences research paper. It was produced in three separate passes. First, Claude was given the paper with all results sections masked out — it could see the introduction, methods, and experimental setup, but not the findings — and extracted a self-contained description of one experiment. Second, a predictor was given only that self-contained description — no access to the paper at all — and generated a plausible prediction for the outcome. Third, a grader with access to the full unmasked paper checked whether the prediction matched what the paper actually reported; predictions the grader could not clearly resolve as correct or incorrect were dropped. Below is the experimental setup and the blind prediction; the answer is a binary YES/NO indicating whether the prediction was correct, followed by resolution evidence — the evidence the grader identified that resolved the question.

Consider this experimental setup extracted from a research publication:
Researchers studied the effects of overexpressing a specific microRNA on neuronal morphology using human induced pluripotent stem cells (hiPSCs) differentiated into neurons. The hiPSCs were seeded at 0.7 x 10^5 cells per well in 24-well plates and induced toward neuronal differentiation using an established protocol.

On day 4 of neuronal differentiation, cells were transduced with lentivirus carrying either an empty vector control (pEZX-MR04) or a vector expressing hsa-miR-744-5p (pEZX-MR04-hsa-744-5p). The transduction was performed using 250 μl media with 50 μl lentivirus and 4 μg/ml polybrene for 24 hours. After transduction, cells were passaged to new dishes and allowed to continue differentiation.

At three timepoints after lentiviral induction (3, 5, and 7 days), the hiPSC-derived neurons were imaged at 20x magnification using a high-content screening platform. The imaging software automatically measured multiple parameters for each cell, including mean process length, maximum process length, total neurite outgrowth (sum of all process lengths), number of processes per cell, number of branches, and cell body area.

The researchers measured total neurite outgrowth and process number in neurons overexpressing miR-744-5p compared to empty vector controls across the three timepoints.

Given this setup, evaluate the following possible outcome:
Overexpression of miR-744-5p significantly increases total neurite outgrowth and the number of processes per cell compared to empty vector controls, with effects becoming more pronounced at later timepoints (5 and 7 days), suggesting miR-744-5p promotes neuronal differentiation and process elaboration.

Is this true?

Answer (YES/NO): NO